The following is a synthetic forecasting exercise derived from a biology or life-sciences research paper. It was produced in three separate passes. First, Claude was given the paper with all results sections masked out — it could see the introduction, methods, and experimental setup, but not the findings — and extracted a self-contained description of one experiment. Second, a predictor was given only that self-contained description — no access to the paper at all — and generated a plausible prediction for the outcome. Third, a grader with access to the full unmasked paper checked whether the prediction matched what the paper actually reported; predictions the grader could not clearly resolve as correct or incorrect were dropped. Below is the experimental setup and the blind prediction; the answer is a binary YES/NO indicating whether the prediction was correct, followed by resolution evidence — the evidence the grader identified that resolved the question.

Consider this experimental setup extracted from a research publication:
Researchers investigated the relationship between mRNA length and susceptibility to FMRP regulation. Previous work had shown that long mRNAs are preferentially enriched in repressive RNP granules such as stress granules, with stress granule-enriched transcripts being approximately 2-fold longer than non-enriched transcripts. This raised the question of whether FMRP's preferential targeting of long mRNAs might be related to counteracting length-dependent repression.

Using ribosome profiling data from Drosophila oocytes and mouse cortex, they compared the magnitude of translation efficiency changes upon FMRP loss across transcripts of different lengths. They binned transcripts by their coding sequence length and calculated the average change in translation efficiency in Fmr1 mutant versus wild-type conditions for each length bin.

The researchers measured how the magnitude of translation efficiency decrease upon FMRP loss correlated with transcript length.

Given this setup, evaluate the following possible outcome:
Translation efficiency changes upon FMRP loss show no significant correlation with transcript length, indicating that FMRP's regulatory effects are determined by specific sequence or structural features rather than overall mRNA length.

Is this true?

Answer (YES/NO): YES